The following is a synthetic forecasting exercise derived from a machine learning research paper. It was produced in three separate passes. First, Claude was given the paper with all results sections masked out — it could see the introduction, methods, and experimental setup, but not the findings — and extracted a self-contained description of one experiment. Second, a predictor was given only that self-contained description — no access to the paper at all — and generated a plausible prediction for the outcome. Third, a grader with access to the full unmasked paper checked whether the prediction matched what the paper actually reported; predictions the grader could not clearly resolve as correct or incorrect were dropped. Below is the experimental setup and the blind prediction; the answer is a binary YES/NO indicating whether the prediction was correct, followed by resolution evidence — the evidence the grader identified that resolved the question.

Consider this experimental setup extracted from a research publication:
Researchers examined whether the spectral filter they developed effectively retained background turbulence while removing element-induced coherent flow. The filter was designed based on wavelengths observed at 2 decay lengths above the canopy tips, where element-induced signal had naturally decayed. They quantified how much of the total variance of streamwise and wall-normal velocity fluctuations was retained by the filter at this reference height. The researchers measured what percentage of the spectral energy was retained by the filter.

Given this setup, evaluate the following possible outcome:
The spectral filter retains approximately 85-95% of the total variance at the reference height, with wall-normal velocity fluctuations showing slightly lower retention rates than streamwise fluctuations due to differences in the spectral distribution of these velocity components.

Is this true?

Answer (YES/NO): NO